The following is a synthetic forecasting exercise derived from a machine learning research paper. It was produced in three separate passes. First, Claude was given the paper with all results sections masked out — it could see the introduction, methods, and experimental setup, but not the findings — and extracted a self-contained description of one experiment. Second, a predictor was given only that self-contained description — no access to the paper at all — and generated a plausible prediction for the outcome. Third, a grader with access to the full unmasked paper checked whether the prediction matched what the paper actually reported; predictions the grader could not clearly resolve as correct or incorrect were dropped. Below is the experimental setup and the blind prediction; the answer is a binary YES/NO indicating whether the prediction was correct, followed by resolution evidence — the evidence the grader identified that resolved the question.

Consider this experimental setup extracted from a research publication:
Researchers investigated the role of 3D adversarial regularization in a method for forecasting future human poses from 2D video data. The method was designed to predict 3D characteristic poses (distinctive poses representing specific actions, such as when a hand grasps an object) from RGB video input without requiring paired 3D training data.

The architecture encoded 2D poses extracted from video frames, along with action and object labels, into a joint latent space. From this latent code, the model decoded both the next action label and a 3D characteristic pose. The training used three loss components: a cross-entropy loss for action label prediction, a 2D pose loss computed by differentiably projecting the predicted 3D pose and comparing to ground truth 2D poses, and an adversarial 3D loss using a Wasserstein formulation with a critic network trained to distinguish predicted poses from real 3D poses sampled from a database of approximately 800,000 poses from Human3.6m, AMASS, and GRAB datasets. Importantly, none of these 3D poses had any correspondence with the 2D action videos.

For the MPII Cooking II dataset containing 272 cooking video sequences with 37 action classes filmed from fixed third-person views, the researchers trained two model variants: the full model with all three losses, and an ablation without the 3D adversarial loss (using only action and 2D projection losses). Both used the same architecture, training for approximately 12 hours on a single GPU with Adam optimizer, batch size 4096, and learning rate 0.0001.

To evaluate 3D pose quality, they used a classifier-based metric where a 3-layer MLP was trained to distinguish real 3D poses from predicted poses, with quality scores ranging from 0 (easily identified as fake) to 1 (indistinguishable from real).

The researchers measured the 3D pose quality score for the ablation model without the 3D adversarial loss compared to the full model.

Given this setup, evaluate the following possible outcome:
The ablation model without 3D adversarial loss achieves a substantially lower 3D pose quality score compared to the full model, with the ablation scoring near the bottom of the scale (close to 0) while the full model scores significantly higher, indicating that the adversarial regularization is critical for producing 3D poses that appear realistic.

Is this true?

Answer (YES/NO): YES